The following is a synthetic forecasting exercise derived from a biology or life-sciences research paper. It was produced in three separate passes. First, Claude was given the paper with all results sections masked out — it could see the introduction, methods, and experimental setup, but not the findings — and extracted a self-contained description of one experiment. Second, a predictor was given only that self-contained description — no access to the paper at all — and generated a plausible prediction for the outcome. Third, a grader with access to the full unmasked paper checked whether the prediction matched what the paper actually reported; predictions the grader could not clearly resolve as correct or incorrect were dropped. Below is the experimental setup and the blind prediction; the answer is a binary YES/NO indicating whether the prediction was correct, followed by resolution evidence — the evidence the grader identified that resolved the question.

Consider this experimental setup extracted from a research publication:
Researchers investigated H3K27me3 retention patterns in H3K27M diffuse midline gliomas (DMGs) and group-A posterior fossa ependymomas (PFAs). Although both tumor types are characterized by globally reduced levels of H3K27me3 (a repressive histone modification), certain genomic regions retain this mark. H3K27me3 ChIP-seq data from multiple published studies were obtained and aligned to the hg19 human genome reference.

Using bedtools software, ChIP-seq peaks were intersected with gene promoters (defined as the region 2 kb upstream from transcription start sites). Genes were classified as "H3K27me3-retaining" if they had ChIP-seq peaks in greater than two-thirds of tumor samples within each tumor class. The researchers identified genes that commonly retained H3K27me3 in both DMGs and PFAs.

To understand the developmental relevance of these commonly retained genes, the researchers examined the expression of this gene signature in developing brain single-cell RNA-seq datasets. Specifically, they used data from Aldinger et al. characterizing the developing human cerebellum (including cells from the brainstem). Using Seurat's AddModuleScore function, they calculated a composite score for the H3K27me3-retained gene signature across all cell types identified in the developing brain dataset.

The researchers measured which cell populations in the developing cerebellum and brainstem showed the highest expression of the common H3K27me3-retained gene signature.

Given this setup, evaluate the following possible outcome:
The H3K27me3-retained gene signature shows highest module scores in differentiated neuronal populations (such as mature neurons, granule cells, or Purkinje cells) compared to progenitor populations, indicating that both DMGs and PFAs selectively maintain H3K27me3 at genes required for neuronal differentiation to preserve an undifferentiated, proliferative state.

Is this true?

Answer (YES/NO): NO